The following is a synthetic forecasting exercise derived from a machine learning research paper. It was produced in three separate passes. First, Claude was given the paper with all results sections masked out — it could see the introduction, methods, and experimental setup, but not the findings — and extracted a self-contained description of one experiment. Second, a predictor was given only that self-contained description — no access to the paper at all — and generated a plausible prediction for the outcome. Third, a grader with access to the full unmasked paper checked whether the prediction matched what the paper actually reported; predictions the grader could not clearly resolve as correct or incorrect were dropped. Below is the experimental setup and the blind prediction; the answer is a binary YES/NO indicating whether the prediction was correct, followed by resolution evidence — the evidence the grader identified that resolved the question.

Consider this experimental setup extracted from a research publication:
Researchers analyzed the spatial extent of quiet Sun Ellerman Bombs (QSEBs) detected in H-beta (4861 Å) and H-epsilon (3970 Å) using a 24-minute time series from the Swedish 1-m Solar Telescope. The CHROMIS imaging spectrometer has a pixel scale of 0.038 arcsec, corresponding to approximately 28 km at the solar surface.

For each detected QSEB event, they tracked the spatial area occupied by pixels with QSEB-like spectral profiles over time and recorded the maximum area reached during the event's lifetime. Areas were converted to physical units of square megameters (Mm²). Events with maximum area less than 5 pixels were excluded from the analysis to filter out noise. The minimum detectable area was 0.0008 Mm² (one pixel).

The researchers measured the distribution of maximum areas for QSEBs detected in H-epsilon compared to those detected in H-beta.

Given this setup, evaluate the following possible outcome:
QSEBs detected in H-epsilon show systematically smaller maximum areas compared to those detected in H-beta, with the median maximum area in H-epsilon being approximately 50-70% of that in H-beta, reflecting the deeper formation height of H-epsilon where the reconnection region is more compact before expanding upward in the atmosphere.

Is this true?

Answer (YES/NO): NO